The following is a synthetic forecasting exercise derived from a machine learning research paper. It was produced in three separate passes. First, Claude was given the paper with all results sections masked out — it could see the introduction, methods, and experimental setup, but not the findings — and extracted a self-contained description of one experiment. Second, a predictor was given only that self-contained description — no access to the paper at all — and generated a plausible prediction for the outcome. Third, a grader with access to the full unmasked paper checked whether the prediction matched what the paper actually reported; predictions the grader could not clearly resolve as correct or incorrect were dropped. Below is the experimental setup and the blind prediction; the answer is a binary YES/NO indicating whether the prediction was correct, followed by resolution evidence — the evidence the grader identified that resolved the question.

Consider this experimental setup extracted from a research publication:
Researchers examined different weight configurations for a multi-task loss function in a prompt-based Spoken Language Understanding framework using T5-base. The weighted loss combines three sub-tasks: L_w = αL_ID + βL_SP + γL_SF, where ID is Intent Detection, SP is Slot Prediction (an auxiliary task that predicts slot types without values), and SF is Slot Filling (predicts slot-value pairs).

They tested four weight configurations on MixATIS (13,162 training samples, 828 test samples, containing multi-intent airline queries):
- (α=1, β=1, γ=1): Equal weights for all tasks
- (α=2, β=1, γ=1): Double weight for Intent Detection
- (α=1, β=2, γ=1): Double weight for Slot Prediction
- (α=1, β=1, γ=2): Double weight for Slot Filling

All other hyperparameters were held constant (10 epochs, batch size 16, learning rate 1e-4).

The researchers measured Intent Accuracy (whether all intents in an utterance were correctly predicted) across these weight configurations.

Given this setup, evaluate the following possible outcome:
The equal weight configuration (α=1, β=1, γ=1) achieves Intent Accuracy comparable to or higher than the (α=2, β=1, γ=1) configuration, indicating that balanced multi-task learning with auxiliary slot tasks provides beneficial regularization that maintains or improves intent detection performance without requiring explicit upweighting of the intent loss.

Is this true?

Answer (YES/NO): YES